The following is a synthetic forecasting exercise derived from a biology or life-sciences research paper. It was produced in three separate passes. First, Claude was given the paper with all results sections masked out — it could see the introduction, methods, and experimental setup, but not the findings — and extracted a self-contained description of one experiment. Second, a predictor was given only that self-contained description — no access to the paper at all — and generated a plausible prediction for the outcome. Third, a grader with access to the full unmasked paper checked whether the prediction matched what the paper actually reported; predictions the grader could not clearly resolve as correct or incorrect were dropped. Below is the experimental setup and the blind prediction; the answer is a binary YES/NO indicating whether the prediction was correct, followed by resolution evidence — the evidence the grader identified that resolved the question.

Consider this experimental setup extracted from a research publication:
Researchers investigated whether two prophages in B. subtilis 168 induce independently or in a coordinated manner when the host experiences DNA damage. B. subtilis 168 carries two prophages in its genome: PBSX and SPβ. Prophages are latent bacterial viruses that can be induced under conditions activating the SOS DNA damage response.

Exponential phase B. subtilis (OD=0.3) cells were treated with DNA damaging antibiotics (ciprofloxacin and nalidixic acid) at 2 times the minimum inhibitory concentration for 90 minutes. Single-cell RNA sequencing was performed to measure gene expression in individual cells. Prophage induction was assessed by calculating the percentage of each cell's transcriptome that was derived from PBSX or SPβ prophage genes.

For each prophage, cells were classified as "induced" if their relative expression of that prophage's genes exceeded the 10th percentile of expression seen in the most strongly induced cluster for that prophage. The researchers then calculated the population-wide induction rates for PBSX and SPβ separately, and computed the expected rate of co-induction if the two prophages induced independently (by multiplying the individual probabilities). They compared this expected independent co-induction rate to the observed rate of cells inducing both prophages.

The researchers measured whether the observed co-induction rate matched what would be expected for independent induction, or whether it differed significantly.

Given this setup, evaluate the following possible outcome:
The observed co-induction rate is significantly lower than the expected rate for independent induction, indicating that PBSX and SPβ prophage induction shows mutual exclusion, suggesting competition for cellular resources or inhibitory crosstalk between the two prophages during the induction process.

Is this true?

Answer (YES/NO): NO